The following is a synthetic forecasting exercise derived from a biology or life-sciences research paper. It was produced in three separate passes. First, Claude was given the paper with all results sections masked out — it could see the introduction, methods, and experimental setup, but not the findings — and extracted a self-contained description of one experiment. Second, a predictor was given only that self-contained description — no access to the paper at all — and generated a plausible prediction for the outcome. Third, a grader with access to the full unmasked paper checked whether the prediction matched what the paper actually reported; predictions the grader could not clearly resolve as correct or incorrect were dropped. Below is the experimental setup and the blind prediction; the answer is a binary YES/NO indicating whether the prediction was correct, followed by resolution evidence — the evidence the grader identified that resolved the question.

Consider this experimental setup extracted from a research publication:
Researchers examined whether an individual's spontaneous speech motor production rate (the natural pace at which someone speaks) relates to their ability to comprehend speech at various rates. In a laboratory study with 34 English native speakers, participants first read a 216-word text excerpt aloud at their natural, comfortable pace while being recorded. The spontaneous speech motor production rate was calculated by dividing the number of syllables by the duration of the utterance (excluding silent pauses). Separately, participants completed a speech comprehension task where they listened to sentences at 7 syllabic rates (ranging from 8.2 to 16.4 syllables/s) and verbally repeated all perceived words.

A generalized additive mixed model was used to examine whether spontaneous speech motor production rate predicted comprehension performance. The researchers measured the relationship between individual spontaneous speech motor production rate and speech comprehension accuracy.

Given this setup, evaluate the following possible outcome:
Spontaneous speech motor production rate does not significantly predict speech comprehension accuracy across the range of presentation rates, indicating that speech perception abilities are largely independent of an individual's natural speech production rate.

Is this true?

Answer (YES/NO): NO